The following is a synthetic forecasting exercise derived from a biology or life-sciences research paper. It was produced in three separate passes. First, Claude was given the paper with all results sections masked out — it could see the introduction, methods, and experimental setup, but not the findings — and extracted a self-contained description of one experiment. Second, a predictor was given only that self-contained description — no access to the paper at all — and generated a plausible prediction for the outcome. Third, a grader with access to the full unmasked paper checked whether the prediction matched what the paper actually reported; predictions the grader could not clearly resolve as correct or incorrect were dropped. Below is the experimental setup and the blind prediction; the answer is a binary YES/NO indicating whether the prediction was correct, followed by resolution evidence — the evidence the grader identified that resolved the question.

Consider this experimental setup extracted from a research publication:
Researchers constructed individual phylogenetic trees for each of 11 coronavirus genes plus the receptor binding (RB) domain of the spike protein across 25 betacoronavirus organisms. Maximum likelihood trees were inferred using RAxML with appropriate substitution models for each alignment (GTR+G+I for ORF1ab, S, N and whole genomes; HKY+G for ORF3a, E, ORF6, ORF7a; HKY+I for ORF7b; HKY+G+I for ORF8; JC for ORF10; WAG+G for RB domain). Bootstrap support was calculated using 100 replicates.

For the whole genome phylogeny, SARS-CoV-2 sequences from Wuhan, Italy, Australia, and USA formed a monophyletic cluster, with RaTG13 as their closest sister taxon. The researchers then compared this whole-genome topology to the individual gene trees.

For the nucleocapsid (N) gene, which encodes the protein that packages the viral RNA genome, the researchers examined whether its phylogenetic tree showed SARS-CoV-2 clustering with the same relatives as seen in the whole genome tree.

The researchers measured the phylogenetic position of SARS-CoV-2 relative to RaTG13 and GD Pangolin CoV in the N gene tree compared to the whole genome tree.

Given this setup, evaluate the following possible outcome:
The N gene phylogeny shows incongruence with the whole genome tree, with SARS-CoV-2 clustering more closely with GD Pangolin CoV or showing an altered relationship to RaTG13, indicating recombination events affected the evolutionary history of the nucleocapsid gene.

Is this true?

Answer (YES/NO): YES